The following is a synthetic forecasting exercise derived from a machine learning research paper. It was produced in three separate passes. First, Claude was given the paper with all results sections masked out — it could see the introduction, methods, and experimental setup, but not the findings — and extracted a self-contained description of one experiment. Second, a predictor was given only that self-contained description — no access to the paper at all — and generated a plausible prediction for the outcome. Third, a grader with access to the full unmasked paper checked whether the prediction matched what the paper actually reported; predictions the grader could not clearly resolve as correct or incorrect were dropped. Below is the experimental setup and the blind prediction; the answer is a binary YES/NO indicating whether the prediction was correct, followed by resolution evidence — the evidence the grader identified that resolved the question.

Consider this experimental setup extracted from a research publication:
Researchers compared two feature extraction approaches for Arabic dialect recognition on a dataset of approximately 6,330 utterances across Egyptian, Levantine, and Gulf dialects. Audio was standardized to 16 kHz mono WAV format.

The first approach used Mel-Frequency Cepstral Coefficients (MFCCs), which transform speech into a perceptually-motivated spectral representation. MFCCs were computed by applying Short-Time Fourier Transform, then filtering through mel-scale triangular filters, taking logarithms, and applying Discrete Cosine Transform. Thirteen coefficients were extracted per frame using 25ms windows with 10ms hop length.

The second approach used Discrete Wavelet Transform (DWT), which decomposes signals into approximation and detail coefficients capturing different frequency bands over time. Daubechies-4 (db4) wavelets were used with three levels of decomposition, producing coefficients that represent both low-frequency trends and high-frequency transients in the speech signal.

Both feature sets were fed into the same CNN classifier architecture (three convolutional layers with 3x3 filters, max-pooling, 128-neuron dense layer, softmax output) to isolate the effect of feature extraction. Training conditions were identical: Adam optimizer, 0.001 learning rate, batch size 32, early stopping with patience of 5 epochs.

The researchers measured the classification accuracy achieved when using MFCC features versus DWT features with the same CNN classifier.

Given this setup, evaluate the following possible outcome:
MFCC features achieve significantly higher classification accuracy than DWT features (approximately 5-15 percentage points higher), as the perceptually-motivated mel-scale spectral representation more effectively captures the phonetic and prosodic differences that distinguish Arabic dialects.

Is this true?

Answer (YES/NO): NO